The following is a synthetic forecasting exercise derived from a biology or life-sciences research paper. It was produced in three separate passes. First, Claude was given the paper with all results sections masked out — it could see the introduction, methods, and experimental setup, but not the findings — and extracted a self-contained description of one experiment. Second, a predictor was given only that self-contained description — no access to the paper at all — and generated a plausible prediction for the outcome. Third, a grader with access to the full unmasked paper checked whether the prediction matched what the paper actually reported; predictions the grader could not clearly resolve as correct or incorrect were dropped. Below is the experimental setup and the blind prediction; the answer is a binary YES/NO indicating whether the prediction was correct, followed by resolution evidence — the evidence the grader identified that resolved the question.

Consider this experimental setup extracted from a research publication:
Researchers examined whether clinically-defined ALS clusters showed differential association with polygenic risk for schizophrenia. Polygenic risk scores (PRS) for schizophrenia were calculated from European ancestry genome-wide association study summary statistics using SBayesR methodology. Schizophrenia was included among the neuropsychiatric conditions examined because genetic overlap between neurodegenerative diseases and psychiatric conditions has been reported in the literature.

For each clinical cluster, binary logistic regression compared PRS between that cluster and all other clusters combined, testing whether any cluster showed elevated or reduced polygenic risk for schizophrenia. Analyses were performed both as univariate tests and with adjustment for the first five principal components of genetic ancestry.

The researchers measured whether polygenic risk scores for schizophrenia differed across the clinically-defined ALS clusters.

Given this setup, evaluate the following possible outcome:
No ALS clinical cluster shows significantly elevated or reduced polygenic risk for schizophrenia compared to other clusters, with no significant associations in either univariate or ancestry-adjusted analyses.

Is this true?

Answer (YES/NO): NO